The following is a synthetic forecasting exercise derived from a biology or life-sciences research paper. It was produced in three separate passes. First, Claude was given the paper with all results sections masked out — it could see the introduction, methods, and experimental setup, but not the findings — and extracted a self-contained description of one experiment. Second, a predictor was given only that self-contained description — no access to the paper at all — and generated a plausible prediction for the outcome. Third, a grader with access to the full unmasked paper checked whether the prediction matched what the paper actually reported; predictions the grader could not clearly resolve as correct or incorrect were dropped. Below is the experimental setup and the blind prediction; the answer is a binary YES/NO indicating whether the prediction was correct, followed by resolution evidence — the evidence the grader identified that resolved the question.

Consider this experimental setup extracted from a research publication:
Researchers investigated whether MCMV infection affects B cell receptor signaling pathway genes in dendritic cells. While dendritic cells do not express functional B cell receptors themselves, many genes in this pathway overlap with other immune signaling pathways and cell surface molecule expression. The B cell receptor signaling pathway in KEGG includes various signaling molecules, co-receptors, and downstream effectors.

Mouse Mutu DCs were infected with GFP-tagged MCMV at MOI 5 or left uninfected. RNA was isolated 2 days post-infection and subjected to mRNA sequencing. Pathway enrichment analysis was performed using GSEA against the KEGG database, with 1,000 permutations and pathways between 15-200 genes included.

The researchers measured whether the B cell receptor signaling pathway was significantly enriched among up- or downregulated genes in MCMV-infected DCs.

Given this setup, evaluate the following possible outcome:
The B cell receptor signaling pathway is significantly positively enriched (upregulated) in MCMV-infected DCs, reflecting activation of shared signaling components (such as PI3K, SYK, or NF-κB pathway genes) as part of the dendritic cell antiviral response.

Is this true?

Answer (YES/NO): NO